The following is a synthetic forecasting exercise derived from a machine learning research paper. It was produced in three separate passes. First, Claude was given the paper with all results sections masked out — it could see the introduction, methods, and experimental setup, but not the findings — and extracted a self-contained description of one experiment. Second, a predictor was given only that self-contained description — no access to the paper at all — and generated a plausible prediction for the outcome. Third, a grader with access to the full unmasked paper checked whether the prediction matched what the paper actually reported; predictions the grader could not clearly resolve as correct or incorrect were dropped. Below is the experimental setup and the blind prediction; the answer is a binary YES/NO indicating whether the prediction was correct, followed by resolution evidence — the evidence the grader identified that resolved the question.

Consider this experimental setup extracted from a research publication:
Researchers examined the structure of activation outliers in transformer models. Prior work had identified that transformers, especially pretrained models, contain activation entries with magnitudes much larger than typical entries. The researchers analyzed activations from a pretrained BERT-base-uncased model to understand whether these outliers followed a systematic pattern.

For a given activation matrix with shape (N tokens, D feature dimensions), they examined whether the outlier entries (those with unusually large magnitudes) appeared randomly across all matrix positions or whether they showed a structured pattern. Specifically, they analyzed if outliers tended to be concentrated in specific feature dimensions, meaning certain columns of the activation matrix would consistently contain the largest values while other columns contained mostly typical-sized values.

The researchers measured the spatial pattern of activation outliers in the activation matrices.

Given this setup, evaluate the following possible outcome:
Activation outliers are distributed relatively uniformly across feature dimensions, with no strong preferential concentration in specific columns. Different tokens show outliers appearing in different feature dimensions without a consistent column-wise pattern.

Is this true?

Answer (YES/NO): NO